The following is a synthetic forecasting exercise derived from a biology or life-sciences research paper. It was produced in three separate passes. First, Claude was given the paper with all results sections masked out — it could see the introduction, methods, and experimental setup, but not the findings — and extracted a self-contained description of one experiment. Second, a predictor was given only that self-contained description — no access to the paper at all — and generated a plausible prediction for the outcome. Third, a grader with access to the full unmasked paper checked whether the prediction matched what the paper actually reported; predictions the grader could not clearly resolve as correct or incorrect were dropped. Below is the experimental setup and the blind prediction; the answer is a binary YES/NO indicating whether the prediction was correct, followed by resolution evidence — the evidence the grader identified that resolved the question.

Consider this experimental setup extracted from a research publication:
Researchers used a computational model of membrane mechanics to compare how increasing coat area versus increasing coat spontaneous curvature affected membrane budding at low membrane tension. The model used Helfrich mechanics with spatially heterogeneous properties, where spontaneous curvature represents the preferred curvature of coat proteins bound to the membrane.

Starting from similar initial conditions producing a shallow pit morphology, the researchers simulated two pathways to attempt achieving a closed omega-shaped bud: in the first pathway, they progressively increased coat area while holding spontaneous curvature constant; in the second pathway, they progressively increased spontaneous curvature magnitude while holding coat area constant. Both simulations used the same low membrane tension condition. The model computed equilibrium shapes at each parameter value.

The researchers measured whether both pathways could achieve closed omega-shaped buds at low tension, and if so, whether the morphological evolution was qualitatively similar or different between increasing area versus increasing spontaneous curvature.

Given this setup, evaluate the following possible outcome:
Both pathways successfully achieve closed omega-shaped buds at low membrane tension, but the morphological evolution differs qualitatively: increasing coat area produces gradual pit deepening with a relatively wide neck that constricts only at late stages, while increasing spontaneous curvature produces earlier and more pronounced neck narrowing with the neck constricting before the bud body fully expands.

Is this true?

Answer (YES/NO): NO